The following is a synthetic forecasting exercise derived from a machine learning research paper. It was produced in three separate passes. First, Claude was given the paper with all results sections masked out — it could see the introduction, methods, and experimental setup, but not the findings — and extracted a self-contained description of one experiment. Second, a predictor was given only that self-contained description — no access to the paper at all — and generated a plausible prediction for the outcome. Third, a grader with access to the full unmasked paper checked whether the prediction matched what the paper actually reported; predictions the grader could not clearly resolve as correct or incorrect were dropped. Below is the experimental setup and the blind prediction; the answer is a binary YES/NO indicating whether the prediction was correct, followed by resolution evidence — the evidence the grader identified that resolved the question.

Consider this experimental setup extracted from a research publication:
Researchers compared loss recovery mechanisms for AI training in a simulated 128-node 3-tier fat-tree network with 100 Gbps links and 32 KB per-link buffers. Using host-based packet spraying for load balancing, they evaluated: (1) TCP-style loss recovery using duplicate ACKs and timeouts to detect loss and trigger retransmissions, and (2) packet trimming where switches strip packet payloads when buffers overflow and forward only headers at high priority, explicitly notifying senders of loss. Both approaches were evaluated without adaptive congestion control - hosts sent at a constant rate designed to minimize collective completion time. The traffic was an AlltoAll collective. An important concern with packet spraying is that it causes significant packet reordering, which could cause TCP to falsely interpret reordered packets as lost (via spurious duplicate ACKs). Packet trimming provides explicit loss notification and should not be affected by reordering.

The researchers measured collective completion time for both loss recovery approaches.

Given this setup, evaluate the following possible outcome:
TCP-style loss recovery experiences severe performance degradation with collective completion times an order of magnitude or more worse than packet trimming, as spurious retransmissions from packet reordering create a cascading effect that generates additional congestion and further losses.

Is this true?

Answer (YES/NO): NO